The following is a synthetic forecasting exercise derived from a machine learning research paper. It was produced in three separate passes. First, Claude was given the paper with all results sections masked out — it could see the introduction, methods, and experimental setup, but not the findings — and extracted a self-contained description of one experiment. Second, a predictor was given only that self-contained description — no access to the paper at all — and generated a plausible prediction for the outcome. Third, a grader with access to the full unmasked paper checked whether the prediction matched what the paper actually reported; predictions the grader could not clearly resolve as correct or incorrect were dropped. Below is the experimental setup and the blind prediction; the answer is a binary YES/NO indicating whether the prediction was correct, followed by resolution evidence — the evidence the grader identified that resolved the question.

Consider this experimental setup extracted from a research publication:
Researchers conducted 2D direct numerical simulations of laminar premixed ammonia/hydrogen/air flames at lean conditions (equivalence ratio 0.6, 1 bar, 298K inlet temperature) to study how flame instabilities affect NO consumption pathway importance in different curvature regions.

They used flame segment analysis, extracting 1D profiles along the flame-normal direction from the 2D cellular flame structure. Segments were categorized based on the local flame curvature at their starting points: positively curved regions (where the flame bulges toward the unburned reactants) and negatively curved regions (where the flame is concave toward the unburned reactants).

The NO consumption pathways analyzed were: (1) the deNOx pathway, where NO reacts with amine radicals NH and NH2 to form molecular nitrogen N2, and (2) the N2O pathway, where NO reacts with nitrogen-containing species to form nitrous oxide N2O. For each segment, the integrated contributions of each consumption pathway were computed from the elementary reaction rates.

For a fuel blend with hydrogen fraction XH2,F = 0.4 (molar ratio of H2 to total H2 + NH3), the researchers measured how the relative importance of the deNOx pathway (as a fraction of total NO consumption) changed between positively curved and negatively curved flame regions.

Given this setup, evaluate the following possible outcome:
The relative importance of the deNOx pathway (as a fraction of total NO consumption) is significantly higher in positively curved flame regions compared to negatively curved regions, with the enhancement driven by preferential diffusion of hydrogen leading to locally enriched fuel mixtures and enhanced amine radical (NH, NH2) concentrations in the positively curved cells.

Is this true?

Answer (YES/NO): NO